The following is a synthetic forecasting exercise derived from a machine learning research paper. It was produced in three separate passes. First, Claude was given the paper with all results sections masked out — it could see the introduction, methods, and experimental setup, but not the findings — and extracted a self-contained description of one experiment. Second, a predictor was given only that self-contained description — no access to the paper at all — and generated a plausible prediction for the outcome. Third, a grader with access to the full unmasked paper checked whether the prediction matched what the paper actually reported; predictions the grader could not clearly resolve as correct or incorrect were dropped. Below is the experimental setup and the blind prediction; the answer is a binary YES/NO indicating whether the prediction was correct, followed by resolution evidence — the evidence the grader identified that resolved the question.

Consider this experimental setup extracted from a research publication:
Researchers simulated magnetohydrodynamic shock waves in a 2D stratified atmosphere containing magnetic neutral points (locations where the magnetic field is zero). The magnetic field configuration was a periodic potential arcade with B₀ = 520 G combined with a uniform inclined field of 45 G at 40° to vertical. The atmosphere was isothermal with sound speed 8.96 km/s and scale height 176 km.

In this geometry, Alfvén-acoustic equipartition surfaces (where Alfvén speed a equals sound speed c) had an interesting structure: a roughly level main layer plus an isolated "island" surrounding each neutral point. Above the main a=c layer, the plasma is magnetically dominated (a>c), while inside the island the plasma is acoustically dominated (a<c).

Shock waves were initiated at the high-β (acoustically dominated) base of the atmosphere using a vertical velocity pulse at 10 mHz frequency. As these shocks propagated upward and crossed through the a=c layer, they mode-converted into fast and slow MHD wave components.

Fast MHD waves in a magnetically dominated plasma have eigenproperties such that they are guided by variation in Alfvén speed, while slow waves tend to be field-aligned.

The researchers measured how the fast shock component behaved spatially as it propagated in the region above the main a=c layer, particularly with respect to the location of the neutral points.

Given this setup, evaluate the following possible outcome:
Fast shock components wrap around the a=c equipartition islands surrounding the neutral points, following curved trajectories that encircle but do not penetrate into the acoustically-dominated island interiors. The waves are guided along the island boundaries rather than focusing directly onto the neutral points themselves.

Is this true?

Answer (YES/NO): NO